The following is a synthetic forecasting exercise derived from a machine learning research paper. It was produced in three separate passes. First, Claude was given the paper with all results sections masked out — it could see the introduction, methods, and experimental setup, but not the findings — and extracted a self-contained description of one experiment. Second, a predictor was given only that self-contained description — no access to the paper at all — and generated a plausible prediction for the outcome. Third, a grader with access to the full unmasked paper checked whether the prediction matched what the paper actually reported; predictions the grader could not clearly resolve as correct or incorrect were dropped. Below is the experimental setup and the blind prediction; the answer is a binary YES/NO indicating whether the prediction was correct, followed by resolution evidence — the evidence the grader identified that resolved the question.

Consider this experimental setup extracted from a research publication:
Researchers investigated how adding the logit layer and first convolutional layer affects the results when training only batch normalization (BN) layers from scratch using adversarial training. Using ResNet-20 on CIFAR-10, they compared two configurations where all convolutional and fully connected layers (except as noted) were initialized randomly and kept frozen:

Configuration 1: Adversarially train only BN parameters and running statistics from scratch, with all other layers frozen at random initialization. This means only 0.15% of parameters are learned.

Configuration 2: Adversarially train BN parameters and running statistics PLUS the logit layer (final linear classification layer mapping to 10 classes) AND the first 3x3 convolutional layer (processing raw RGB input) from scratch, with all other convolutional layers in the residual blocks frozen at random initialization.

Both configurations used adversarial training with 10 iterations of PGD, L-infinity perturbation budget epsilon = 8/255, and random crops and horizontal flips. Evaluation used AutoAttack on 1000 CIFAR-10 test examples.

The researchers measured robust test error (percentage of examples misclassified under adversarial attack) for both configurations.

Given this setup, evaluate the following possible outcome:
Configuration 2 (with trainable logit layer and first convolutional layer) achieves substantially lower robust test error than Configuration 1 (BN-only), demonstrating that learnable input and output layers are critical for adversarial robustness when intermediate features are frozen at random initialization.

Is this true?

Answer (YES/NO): NO